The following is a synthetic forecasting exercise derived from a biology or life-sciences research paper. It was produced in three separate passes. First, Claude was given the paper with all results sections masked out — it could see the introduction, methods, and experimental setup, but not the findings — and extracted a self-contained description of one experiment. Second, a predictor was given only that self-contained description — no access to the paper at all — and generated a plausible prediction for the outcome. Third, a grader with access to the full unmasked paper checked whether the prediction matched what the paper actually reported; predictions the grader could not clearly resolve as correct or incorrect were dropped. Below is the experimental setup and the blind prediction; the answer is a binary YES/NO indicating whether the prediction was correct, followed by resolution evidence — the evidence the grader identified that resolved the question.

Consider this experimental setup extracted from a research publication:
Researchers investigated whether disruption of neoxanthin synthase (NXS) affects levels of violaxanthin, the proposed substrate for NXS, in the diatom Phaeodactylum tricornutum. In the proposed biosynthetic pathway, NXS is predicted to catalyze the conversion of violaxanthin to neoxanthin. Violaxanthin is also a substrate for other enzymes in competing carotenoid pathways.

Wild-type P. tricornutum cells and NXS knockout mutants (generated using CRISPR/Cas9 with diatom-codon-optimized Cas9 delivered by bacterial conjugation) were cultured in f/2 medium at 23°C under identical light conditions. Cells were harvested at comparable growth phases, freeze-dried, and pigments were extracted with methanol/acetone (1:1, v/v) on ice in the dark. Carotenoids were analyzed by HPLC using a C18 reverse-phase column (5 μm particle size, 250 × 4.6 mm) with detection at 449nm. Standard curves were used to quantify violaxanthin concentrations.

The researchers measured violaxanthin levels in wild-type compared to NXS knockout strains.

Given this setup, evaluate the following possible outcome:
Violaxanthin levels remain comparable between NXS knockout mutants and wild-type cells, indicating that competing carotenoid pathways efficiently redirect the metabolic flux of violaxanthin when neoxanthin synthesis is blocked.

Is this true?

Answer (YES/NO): NO